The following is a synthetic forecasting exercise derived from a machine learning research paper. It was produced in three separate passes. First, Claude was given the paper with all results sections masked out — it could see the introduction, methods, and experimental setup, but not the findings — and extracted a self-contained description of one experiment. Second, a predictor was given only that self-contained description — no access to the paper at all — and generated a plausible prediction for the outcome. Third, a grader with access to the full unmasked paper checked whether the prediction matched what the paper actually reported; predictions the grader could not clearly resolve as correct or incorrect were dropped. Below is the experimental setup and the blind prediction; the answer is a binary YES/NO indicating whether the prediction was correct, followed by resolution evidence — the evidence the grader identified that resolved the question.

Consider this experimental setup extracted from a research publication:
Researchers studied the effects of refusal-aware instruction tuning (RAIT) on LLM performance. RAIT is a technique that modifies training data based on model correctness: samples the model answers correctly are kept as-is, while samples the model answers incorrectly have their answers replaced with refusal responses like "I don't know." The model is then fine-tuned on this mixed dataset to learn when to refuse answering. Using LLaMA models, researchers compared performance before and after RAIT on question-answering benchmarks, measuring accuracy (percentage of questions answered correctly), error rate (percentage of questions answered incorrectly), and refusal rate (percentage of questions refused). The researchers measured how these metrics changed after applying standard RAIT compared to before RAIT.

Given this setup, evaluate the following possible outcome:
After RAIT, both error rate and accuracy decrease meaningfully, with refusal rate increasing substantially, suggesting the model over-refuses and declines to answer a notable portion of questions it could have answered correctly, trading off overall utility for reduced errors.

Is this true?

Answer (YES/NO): YES